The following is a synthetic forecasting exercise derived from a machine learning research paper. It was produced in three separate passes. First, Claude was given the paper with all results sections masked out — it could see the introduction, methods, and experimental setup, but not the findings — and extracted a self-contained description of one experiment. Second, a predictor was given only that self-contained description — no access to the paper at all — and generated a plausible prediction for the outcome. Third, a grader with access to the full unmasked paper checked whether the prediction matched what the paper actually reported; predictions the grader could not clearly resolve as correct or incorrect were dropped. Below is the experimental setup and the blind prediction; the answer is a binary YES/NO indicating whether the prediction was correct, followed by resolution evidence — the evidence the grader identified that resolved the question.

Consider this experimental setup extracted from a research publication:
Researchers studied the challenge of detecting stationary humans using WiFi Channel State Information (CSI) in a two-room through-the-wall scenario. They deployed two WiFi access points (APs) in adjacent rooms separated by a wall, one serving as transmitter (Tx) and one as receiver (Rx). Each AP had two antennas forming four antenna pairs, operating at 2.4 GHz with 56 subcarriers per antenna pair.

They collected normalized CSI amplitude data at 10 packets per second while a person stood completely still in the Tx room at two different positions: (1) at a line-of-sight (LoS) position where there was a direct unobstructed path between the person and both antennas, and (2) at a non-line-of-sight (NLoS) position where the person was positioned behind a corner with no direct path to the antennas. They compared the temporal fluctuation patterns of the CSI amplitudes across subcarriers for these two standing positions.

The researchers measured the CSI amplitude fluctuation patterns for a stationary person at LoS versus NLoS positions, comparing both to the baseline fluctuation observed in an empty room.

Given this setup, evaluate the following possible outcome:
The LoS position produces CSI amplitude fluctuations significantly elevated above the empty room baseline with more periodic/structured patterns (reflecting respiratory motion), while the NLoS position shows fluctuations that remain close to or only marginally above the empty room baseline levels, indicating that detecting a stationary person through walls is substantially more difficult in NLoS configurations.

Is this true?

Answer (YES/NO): NO